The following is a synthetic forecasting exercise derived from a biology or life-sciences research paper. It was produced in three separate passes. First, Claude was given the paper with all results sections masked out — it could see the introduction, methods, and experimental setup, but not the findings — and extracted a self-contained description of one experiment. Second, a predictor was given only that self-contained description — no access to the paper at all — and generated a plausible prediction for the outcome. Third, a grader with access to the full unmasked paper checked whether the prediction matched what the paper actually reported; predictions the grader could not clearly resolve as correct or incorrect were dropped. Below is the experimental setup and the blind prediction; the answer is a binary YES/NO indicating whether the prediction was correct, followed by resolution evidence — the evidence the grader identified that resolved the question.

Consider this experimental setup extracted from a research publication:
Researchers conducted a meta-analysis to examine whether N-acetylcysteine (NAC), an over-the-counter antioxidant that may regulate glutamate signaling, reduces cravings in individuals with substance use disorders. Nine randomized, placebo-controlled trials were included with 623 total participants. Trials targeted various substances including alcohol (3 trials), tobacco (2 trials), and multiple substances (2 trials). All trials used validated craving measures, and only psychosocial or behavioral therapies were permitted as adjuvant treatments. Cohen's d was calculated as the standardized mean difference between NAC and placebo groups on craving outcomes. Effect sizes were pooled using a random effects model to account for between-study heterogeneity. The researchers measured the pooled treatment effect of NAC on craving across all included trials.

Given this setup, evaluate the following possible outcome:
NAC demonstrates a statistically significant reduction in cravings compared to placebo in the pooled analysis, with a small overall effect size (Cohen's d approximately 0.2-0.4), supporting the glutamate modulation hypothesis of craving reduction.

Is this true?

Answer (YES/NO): NO